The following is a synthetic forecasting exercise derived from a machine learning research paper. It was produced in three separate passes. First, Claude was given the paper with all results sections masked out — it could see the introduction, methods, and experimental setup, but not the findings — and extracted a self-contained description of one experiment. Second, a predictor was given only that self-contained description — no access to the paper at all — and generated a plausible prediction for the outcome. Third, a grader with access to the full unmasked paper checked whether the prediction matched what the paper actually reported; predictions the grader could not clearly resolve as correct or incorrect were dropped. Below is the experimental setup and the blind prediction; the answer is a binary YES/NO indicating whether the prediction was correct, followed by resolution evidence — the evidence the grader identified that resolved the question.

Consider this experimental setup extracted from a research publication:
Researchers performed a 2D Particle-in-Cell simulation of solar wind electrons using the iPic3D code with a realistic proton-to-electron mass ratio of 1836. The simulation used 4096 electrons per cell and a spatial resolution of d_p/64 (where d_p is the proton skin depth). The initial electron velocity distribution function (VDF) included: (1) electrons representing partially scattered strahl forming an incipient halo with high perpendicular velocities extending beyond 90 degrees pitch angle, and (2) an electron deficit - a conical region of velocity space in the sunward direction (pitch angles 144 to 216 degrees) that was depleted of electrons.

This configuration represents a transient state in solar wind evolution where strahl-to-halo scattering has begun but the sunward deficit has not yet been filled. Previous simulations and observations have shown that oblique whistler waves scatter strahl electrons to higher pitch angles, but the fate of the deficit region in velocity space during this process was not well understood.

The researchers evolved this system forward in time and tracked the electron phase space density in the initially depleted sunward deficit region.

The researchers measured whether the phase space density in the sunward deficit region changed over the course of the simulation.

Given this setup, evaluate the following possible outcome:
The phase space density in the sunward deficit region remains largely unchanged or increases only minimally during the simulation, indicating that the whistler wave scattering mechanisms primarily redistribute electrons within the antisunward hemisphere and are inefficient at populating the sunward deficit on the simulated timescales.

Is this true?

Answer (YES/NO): NO